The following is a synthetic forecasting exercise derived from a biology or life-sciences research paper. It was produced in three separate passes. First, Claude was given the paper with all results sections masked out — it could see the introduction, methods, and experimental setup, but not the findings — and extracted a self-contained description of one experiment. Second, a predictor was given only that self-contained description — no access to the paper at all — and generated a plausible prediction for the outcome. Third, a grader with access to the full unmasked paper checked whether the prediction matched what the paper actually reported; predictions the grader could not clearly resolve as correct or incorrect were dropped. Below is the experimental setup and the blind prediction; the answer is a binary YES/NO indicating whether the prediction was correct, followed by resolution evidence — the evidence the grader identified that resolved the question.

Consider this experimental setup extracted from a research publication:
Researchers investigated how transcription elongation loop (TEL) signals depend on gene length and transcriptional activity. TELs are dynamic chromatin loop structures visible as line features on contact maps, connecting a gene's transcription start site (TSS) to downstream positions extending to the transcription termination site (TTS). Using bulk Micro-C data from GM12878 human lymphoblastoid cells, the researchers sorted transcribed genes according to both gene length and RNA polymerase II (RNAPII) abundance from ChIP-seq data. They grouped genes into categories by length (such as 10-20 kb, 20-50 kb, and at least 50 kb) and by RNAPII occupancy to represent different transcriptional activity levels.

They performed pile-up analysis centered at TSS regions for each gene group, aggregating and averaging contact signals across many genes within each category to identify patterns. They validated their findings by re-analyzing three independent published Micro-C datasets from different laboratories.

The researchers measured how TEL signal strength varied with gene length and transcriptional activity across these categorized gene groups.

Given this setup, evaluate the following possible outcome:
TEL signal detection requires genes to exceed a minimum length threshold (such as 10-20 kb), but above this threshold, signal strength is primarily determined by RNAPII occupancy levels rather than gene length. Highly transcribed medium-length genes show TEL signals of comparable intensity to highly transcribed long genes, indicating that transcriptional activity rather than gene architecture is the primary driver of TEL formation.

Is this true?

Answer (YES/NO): NO